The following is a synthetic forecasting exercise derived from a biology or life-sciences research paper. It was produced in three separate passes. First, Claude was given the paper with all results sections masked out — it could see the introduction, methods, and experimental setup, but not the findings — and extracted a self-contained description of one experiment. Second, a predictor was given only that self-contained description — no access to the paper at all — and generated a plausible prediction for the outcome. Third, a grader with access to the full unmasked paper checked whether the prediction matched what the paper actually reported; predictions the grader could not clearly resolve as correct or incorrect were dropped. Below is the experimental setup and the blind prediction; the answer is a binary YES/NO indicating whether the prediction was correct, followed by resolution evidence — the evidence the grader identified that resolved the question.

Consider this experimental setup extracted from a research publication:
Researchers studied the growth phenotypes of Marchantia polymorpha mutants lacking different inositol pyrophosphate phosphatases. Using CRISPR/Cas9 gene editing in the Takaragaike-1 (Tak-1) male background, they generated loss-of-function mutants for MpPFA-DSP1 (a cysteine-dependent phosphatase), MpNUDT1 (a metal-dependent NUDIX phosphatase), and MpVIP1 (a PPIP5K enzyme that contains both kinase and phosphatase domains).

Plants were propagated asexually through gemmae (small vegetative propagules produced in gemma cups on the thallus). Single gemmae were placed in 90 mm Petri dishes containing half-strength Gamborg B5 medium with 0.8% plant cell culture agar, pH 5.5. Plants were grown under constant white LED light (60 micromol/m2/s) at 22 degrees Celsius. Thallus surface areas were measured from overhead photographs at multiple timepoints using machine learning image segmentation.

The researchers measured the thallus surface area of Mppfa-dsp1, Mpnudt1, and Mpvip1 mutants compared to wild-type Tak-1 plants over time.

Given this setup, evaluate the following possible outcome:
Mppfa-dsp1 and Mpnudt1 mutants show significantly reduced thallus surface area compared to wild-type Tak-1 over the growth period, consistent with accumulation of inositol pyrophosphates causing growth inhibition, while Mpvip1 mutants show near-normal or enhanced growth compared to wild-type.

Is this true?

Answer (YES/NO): NO